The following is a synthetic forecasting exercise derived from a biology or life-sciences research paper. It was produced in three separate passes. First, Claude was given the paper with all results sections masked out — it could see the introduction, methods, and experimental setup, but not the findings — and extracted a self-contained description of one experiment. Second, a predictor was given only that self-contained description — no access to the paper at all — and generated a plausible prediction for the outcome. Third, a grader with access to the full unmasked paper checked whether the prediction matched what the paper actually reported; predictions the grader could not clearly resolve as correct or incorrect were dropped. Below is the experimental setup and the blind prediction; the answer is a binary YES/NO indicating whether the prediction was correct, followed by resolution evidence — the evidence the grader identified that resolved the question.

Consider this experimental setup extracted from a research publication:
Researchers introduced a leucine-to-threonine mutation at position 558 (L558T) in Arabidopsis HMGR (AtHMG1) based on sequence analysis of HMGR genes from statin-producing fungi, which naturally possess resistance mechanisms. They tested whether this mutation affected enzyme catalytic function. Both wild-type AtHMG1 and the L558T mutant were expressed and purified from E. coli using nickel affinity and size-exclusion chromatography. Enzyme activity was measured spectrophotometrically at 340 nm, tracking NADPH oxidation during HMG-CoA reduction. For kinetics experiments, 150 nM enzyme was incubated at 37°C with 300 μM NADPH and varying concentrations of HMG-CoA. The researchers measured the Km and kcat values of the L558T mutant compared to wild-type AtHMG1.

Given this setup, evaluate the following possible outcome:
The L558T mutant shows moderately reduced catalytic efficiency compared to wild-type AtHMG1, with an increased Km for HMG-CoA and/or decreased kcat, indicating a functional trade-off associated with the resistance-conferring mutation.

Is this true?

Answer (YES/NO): YES